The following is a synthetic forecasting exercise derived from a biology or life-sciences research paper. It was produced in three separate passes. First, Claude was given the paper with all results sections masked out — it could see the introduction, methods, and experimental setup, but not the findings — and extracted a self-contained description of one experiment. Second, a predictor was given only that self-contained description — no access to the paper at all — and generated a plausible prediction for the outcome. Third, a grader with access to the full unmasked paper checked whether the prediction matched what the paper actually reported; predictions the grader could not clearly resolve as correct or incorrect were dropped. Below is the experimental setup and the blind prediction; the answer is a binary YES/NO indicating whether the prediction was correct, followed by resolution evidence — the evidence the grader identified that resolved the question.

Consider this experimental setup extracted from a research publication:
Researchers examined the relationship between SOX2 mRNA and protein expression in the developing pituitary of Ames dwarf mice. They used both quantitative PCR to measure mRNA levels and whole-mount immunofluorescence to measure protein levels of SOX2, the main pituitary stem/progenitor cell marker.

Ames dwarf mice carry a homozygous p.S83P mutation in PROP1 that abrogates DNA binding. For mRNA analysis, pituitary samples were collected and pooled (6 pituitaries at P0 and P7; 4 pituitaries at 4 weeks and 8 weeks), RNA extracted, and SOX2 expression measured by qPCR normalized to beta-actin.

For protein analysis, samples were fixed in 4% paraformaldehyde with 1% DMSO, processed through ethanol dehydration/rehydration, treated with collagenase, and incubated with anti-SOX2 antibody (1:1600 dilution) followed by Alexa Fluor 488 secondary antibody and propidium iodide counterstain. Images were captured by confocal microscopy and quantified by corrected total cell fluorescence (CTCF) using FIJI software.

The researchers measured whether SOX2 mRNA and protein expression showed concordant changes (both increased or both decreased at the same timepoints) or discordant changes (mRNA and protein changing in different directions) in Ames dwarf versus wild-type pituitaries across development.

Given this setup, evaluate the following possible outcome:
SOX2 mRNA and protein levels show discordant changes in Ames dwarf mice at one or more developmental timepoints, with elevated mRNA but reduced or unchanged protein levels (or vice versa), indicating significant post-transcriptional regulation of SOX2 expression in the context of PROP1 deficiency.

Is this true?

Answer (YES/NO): NO